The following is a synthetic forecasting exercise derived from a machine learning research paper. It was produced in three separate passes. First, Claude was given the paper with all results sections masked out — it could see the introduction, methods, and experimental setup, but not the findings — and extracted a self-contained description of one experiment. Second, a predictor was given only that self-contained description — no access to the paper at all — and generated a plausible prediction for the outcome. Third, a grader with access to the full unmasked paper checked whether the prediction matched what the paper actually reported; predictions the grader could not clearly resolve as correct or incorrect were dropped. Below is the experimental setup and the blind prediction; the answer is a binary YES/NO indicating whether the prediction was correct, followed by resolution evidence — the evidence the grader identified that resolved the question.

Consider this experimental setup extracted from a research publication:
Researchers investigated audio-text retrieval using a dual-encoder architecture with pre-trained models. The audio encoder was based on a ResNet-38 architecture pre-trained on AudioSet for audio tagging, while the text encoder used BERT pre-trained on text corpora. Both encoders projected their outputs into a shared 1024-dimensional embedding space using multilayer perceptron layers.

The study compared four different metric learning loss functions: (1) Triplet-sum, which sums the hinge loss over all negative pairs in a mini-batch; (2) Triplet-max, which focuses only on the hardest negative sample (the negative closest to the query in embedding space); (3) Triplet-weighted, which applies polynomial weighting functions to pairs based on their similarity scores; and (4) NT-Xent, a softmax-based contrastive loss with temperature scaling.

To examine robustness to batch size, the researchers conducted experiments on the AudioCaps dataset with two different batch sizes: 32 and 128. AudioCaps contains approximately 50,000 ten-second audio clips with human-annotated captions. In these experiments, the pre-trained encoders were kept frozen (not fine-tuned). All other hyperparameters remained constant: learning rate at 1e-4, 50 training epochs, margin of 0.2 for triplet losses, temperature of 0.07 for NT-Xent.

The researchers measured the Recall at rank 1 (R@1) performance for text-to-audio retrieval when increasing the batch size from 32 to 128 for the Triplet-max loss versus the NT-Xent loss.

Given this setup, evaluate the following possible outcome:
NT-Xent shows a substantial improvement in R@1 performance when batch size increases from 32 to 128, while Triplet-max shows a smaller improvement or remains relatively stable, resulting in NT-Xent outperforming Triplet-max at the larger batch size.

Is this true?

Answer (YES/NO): NO